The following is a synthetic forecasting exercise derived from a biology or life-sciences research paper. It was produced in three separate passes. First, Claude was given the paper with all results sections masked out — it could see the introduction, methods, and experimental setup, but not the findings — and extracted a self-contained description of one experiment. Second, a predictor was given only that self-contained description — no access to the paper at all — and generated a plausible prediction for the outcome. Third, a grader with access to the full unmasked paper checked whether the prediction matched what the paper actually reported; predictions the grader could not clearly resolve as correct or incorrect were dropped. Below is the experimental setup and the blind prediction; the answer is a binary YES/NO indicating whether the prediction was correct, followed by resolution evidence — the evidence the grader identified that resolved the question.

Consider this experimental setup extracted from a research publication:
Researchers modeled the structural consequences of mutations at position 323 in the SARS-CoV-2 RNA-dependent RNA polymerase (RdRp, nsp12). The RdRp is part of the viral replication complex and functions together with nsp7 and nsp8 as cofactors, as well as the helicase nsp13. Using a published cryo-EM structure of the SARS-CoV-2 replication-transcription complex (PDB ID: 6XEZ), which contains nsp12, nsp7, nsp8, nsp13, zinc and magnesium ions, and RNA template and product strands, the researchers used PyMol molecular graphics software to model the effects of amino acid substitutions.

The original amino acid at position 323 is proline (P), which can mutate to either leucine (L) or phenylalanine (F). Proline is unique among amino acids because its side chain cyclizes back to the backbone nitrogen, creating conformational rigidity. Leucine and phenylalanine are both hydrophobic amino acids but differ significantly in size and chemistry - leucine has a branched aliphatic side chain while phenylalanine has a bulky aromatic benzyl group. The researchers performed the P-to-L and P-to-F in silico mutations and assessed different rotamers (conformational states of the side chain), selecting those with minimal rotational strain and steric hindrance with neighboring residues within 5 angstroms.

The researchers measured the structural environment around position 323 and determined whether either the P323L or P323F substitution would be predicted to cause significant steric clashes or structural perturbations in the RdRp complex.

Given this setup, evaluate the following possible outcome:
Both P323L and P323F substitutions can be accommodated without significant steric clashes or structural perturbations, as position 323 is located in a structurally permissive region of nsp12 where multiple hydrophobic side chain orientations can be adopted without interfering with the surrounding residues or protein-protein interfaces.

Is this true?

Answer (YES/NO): YES